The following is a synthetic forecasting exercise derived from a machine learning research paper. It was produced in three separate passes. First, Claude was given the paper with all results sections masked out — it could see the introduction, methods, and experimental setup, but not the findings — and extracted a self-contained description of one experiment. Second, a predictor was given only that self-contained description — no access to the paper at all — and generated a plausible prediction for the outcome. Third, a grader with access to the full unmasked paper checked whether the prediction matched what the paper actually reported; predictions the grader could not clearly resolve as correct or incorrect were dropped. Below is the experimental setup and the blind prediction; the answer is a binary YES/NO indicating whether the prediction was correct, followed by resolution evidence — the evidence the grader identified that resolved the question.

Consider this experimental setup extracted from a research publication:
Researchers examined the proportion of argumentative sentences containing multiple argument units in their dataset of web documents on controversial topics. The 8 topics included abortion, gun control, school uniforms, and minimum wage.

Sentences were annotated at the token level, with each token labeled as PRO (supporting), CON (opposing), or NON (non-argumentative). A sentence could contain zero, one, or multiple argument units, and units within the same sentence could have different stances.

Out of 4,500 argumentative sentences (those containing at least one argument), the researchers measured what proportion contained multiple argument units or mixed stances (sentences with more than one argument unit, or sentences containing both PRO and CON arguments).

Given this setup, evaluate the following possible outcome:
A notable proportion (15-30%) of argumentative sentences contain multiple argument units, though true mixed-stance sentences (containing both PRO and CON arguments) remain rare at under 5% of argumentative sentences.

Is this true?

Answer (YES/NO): YES